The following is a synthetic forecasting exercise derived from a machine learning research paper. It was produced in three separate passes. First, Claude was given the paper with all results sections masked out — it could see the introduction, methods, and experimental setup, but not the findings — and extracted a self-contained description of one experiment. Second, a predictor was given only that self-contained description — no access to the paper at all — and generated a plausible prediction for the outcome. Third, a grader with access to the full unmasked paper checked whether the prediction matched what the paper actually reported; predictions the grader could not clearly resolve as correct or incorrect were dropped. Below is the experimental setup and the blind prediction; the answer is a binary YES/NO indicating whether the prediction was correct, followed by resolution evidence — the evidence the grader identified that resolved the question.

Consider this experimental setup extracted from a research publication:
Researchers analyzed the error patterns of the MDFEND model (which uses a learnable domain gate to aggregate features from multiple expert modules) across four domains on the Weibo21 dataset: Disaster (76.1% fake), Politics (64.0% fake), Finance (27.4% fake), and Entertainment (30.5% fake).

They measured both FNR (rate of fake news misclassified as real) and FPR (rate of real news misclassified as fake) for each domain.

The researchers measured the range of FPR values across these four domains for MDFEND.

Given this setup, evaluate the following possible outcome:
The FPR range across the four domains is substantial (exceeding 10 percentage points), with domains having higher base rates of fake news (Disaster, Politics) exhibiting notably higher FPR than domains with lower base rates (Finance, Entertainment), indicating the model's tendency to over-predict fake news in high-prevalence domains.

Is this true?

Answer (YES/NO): YES